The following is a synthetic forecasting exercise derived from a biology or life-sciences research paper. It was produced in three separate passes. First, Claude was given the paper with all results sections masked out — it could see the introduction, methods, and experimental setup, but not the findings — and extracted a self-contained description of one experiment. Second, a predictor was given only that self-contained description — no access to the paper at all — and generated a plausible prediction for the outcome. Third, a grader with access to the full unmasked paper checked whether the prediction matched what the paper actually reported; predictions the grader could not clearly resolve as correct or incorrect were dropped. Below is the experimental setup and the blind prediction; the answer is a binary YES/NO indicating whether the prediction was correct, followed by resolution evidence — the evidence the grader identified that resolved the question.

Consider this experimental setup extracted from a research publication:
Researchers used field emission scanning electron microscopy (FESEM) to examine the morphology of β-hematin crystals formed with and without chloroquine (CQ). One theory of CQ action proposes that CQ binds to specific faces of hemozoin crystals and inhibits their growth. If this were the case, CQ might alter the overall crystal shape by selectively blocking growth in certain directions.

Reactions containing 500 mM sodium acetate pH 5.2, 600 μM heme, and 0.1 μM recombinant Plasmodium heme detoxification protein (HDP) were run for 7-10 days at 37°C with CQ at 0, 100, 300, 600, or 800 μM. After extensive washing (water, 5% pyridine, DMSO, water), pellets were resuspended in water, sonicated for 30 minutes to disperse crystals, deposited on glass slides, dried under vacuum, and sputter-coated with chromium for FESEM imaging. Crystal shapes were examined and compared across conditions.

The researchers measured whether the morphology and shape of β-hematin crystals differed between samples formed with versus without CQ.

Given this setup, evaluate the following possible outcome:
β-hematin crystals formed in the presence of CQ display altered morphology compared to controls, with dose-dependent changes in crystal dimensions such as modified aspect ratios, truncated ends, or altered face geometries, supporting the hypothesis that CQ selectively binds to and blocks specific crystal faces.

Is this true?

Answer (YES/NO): NO